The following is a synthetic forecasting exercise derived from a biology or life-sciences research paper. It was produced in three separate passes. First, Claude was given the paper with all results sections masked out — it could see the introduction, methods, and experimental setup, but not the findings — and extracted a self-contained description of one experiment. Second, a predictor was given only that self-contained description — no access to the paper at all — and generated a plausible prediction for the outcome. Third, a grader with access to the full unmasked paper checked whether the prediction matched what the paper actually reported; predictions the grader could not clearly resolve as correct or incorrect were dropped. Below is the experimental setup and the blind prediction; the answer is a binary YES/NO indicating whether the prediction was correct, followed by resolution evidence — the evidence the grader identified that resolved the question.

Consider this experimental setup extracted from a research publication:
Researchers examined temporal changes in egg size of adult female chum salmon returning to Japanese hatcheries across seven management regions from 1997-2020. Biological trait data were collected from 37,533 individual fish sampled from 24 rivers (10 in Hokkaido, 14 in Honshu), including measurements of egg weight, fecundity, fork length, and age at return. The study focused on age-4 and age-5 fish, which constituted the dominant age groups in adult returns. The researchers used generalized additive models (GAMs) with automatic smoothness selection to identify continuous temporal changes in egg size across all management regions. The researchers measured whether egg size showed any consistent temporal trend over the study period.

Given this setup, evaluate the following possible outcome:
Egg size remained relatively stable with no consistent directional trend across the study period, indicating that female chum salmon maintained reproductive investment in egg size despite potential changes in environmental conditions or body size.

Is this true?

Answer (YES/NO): NO